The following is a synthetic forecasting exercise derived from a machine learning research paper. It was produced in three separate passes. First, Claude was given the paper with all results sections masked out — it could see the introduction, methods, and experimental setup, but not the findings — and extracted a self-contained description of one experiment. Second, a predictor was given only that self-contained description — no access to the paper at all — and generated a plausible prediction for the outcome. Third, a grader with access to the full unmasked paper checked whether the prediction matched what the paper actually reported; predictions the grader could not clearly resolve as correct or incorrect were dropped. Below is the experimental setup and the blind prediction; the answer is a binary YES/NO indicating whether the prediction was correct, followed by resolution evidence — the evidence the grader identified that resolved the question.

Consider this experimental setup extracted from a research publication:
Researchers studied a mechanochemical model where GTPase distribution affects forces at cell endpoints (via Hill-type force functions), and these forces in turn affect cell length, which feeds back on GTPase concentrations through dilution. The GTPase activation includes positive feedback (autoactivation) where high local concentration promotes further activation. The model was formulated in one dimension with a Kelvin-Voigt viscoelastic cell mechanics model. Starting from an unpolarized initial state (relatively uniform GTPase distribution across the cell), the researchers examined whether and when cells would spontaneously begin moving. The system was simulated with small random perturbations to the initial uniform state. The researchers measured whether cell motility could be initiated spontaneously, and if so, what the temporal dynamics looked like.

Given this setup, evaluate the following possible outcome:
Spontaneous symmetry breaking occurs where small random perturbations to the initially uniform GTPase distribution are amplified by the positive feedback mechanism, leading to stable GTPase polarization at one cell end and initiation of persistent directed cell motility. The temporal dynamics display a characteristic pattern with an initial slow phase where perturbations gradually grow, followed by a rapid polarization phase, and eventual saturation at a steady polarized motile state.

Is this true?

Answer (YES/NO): NO